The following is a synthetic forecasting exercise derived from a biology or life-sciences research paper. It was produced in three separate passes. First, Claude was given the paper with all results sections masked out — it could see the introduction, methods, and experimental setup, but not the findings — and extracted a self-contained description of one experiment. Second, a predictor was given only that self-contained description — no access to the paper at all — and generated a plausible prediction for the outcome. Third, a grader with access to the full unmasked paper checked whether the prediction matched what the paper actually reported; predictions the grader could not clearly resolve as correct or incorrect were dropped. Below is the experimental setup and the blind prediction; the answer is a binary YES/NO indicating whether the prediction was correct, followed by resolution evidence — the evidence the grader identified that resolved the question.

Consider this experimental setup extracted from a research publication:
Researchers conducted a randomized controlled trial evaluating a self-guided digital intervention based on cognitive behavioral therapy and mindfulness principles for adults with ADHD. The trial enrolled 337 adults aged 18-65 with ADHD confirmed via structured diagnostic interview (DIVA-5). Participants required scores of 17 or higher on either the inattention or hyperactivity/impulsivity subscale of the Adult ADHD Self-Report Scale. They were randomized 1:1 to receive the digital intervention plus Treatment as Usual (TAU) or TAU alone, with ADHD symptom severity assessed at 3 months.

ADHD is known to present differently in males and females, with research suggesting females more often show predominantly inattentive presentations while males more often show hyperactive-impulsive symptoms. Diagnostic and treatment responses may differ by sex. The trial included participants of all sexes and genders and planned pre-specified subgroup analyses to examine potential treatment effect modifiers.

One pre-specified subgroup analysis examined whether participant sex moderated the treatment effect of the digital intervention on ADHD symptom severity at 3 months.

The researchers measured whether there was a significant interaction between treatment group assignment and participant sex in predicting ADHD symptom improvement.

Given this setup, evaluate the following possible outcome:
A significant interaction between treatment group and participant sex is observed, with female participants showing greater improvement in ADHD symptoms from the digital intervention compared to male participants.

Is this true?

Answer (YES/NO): NO